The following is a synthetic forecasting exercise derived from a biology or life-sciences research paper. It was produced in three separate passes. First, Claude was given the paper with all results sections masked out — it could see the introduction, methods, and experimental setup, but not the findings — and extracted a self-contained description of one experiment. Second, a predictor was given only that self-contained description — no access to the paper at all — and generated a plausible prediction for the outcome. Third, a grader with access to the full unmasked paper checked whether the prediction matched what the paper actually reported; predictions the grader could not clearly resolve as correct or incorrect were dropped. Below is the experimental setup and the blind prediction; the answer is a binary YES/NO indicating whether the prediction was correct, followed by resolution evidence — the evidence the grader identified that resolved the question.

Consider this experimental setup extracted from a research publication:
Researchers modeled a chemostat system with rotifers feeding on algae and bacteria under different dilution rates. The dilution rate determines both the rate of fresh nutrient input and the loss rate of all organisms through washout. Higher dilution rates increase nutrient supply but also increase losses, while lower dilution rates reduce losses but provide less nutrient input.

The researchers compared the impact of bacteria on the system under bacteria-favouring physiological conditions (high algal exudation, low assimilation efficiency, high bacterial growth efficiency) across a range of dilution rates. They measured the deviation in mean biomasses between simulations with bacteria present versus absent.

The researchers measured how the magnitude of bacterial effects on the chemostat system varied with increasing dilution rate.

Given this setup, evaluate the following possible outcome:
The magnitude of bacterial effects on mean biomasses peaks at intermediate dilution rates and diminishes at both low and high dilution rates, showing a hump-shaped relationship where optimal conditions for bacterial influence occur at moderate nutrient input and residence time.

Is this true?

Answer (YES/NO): YES